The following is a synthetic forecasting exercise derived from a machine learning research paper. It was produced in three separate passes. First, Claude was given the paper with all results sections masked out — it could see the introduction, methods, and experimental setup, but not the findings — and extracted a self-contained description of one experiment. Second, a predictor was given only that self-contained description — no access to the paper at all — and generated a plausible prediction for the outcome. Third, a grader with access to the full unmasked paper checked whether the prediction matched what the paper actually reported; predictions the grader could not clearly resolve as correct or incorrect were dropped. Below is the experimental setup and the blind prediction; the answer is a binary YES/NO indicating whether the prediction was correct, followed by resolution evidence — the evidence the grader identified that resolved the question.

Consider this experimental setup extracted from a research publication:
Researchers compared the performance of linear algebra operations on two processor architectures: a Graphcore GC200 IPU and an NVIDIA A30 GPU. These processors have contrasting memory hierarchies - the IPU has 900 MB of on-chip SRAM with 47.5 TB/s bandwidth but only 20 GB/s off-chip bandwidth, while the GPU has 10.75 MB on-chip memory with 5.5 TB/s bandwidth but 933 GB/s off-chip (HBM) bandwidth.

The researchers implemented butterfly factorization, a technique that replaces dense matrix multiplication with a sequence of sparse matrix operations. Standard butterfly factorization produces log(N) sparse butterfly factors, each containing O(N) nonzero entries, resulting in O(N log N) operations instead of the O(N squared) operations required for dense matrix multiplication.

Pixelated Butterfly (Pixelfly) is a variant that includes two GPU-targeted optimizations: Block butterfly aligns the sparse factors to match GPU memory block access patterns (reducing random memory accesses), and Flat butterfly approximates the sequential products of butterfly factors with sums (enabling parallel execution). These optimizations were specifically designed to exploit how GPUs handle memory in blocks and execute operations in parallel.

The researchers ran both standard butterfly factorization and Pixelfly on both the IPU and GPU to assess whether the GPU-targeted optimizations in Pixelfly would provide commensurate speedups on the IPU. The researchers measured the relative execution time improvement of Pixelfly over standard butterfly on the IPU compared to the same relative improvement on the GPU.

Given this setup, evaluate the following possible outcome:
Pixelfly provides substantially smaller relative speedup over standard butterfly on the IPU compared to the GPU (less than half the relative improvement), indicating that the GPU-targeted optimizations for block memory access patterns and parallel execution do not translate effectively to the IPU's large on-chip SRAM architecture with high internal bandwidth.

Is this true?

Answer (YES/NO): YES